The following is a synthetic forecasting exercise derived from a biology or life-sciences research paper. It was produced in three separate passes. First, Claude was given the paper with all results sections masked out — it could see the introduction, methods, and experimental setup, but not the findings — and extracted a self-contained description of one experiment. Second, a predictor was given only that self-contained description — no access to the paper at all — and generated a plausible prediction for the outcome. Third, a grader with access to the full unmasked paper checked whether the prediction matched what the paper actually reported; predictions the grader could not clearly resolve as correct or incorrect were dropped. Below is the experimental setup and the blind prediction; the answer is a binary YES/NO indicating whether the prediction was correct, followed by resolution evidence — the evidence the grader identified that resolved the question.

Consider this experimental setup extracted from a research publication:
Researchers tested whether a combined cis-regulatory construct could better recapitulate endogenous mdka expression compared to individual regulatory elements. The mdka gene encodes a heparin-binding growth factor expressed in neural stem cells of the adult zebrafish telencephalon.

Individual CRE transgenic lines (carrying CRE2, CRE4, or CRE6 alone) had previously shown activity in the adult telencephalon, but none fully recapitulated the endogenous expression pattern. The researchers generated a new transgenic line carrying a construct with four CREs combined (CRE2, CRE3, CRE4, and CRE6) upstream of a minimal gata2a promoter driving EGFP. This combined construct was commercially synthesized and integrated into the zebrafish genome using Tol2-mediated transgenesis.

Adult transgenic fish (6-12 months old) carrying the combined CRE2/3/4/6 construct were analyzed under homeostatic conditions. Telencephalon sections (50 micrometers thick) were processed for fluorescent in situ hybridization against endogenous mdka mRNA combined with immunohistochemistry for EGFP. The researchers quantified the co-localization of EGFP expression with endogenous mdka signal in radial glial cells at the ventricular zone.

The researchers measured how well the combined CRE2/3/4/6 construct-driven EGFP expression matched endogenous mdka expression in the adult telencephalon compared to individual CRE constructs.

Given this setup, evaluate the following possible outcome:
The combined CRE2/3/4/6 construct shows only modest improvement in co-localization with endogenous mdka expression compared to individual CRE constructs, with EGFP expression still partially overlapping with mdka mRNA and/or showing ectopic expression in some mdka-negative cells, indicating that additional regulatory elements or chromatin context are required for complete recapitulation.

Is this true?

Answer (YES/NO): NO